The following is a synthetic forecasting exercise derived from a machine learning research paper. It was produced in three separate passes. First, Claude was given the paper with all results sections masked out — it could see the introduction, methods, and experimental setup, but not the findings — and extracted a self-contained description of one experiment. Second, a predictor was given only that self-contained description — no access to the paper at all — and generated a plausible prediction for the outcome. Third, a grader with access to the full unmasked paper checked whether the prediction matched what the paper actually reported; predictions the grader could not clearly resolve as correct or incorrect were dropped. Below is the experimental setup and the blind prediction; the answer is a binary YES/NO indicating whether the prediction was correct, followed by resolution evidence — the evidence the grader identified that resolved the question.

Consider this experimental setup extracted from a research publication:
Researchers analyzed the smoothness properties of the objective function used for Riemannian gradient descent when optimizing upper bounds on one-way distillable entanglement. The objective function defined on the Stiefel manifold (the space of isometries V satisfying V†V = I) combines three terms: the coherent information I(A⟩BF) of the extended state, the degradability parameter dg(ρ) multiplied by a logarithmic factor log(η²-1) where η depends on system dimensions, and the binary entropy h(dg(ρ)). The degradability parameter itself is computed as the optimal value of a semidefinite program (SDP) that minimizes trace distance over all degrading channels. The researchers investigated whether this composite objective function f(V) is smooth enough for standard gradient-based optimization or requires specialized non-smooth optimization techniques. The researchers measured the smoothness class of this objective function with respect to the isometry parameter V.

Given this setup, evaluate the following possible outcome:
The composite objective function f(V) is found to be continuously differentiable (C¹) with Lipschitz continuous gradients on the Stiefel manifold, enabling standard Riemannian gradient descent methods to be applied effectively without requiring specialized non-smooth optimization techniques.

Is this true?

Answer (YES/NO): NO